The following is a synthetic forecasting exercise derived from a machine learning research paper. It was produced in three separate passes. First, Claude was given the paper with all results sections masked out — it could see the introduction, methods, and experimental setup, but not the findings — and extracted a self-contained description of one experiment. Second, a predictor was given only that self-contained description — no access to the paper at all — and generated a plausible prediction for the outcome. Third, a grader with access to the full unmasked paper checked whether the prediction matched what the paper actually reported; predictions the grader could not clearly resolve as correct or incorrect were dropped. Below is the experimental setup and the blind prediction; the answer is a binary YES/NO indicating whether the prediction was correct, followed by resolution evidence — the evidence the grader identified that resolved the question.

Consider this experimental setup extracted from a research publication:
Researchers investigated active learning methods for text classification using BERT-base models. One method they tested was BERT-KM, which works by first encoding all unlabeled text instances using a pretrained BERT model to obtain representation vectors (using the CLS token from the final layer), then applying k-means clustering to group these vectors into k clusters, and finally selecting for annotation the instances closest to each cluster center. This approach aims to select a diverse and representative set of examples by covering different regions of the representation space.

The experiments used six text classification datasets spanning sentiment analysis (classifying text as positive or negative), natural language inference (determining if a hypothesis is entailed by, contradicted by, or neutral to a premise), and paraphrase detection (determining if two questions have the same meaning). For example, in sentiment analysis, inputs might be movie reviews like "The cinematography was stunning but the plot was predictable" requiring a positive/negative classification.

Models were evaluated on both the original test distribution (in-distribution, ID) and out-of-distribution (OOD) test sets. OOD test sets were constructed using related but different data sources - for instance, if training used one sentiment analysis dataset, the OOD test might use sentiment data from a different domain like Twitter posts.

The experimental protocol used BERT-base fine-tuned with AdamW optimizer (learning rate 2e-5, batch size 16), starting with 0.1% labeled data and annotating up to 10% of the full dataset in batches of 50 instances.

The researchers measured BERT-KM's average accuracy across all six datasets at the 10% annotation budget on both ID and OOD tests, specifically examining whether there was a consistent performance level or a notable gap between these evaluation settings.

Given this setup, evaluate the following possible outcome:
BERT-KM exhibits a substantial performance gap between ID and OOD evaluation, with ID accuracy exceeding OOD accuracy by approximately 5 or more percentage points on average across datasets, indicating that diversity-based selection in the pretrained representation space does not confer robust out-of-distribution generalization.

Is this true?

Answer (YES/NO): YES